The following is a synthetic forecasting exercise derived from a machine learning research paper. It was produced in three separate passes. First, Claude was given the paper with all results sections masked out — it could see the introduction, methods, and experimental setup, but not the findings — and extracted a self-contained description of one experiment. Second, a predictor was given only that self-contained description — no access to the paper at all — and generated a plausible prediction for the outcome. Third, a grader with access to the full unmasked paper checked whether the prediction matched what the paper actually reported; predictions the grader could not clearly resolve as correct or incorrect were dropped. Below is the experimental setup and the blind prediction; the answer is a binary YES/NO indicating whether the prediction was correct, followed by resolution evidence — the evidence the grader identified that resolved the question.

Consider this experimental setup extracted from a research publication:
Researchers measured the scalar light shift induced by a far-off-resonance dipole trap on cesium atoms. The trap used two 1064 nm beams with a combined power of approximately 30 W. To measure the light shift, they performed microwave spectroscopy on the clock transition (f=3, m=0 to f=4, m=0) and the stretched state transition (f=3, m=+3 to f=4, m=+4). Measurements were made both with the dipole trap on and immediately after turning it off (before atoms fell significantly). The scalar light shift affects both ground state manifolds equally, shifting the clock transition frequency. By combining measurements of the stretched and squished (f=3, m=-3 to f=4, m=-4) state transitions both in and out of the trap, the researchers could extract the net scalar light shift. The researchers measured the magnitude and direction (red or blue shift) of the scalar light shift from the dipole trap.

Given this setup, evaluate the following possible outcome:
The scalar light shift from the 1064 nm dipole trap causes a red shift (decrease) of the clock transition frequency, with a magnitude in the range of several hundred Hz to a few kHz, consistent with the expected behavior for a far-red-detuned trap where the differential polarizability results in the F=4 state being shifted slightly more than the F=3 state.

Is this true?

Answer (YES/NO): YES